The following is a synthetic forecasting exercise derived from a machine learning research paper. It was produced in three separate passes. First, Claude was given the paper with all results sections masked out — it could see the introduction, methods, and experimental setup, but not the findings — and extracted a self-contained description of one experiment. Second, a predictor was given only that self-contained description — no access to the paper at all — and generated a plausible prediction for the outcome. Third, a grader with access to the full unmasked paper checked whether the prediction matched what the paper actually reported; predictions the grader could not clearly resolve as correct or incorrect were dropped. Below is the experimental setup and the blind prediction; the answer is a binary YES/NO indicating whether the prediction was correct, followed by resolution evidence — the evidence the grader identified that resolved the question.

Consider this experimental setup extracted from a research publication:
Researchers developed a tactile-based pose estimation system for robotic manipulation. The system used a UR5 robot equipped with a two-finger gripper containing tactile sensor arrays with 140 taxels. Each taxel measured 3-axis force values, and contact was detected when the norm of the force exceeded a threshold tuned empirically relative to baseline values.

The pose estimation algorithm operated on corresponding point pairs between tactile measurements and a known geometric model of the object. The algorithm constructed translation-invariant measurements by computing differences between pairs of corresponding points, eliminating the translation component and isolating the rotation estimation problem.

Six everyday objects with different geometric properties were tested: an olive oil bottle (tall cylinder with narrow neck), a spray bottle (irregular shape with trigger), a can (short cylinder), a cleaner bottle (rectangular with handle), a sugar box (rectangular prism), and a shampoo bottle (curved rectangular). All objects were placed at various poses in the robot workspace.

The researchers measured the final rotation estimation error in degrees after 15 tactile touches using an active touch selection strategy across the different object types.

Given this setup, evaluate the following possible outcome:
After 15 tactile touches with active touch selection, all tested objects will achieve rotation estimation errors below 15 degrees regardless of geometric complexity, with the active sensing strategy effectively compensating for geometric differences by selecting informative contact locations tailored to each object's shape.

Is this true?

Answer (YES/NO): NO